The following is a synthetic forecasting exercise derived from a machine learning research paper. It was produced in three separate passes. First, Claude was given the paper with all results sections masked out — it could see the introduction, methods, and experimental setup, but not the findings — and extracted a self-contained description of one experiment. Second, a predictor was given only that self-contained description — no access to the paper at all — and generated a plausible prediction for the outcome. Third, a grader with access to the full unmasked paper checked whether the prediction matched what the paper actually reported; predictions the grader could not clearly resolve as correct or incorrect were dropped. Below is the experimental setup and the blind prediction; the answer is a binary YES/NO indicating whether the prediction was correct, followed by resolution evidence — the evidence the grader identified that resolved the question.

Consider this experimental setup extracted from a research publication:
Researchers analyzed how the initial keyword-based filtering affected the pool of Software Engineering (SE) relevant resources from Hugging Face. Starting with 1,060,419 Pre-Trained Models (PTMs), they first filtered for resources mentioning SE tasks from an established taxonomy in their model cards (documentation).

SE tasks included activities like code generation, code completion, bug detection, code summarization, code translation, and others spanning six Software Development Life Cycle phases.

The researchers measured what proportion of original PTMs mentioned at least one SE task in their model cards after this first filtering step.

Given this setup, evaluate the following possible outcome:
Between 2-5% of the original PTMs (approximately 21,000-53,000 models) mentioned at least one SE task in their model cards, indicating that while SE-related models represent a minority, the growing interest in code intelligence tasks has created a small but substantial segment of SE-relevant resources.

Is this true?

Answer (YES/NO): NO